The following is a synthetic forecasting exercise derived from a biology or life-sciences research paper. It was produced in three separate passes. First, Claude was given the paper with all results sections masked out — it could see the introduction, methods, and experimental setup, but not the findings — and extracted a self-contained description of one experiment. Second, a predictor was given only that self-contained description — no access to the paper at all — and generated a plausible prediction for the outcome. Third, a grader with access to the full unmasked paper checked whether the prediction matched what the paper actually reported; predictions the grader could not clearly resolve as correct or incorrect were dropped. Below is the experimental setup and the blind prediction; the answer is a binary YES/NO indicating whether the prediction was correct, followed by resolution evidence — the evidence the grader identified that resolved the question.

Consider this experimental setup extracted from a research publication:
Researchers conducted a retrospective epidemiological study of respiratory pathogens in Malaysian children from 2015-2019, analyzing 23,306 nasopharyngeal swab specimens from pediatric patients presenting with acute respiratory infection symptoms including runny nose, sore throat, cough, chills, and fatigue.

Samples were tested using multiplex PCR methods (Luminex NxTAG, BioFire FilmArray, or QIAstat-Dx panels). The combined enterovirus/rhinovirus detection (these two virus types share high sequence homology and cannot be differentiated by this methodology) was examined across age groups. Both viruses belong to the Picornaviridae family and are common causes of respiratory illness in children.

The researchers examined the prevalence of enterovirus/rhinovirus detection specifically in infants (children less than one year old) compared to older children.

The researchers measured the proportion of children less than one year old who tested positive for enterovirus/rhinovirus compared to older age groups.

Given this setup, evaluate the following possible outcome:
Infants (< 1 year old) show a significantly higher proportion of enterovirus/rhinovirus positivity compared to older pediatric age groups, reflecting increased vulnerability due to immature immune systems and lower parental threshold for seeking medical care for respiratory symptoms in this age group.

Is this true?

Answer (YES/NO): YES